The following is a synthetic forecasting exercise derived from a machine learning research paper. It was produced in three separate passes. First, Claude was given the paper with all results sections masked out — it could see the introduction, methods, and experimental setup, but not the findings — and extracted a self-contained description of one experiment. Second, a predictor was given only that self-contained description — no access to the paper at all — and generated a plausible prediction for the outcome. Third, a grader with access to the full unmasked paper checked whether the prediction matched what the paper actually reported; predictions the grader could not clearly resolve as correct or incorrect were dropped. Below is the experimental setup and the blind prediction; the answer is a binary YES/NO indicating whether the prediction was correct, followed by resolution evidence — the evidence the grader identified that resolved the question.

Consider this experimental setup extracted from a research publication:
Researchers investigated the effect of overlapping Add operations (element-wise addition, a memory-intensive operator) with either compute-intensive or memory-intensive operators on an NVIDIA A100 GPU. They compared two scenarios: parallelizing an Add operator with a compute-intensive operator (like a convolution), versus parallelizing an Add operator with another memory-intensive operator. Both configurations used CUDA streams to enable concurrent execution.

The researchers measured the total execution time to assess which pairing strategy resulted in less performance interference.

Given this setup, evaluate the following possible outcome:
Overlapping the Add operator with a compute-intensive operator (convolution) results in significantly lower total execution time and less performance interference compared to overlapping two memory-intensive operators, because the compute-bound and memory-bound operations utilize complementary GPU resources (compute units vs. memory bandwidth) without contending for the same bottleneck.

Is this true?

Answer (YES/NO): YES